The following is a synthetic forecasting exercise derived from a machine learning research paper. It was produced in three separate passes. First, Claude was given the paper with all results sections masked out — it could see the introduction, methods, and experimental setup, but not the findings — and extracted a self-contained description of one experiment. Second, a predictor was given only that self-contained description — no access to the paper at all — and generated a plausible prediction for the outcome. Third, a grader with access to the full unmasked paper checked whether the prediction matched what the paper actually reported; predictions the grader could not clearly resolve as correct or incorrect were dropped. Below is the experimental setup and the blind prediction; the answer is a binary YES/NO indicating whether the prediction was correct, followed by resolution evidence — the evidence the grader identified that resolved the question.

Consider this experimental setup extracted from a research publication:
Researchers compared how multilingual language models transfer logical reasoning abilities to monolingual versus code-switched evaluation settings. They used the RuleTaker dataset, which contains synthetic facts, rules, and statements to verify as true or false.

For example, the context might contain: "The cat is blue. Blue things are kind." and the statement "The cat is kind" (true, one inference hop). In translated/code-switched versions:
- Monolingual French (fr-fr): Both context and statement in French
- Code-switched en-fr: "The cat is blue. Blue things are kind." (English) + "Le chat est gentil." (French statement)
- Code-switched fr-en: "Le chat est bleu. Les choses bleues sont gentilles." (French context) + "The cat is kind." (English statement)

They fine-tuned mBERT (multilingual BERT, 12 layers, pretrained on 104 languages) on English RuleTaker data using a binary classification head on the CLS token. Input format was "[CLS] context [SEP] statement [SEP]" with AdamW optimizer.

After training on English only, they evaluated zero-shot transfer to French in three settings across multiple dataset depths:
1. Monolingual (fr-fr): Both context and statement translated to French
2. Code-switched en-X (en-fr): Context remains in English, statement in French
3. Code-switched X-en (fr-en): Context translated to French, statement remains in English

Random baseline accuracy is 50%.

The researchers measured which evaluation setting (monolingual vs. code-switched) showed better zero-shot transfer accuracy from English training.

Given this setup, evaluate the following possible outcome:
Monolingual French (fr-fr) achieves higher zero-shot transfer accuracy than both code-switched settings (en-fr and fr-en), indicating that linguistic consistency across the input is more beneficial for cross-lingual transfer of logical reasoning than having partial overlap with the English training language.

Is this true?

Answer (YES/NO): YES